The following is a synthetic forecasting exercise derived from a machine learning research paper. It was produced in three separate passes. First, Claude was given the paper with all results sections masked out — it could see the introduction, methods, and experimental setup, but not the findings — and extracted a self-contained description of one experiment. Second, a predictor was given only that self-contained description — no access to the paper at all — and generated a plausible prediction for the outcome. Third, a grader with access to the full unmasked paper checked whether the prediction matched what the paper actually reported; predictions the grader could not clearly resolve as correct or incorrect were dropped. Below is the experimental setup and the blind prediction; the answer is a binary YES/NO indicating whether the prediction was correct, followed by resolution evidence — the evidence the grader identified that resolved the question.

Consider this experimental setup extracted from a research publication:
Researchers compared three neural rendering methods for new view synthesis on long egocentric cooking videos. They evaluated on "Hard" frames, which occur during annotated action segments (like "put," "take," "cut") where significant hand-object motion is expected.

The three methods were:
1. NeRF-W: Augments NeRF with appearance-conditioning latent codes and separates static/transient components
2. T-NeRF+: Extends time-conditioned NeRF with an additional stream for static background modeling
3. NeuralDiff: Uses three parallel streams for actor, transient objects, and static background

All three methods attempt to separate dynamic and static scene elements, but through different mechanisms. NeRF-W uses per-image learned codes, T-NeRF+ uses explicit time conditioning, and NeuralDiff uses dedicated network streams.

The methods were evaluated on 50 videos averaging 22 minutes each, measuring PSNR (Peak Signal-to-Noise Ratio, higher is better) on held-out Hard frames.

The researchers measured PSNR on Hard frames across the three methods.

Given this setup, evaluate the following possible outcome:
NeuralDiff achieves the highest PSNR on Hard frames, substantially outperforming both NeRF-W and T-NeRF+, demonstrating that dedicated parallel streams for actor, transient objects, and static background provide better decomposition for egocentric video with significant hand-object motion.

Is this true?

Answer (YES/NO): NO